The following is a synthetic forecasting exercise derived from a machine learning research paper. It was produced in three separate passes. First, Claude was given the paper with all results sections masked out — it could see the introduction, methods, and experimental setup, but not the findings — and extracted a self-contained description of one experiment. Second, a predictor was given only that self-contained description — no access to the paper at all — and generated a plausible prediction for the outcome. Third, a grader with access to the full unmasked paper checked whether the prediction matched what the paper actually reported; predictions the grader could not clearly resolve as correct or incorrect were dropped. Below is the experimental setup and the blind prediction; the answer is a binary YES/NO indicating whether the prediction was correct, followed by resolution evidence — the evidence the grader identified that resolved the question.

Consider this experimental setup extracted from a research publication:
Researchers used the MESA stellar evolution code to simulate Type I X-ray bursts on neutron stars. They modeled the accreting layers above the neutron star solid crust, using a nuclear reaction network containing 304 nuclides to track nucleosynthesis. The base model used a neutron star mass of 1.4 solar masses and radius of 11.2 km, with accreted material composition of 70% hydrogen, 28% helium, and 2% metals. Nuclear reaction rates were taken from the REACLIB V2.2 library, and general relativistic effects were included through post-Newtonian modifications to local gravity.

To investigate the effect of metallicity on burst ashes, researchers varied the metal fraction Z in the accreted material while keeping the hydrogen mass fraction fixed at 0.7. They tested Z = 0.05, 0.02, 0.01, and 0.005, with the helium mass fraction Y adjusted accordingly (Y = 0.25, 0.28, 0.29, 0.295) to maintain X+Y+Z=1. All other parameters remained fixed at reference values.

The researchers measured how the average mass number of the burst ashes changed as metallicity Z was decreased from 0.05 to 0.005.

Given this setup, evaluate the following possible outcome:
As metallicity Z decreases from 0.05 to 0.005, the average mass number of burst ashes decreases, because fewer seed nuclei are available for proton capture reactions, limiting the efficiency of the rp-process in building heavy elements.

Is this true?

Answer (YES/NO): NO